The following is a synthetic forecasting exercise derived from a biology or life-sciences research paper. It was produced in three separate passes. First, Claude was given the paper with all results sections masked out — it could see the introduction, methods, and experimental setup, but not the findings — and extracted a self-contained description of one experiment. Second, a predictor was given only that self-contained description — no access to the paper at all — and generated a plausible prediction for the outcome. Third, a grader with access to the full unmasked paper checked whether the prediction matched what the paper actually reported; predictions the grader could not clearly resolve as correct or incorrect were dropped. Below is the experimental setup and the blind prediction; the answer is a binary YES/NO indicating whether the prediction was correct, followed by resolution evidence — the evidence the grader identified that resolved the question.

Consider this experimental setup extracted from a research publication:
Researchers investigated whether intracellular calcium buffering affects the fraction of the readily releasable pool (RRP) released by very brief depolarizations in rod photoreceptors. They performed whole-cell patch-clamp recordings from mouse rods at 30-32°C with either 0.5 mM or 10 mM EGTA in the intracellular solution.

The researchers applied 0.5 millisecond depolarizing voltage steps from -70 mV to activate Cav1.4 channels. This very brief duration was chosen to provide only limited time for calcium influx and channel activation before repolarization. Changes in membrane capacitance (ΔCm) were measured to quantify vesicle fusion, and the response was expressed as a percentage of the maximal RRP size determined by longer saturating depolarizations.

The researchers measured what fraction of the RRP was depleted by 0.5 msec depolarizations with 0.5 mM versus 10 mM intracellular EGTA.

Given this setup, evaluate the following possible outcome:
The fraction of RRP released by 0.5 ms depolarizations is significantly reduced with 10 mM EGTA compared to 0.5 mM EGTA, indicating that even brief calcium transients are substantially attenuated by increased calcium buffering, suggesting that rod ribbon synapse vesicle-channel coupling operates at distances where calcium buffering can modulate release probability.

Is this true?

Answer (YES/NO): NO